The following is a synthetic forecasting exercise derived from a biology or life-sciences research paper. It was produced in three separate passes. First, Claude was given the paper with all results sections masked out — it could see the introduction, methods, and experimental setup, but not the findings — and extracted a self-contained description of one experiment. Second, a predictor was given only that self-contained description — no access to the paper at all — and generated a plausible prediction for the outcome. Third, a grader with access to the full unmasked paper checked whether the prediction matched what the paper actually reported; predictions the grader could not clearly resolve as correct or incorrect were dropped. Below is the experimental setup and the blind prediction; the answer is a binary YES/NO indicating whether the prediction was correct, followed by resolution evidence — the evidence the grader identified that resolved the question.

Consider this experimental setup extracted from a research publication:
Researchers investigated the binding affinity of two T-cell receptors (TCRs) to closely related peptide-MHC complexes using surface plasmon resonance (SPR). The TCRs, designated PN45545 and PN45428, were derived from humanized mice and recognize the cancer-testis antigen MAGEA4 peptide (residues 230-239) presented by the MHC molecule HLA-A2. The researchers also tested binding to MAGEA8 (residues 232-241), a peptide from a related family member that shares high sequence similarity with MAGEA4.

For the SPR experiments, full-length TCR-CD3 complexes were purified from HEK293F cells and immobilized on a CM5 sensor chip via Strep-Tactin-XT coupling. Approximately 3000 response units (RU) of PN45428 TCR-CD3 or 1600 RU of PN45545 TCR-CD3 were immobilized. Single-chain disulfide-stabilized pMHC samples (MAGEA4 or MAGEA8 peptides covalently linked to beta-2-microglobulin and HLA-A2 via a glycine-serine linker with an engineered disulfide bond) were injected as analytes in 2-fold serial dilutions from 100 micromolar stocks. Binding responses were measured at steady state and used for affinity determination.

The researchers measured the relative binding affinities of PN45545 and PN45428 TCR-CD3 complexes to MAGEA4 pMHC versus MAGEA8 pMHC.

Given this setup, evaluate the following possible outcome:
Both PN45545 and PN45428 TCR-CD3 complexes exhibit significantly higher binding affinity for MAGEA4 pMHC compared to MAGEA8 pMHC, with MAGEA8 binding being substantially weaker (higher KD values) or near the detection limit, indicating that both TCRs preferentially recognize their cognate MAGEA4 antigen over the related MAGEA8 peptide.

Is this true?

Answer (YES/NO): YES